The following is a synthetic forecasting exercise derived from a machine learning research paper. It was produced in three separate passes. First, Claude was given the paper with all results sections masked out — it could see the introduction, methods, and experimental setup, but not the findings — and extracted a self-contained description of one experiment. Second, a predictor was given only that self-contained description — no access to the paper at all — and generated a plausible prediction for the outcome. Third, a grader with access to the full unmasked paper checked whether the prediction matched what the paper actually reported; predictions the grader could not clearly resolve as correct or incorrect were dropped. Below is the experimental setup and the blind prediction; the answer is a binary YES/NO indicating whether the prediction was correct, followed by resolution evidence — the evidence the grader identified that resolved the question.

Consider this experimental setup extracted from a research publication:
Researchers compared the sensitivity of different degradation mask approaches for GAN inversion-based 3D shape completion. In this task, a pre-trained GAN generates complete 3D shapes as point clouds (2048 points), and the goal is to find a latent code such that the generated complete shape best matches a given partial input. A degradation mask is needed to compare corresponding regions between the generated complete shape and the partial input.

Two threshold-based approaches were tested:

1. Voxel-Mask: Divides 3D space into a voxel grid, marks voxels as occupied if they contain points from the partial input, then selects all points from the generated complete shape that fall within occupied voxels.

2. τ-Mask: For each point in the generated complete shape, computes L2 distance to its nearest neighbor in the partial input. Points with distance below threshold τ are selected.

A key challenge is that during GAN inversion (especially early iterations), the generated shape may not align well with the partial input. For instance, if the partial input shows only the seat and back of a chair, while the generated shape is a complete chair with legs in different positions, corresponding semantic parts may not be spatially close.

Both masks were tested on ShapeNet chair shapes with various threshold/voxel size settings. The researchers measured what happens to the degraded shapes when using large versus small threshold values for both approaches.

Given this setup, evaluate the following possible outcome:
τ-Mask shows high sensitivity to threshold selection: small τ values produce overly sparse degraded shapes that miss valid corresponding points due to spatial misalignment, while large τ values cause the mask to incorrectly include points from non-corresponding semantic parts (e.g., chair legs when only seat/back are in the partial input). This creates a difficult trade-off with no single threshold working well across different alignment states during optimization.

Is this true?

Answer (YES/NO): NO